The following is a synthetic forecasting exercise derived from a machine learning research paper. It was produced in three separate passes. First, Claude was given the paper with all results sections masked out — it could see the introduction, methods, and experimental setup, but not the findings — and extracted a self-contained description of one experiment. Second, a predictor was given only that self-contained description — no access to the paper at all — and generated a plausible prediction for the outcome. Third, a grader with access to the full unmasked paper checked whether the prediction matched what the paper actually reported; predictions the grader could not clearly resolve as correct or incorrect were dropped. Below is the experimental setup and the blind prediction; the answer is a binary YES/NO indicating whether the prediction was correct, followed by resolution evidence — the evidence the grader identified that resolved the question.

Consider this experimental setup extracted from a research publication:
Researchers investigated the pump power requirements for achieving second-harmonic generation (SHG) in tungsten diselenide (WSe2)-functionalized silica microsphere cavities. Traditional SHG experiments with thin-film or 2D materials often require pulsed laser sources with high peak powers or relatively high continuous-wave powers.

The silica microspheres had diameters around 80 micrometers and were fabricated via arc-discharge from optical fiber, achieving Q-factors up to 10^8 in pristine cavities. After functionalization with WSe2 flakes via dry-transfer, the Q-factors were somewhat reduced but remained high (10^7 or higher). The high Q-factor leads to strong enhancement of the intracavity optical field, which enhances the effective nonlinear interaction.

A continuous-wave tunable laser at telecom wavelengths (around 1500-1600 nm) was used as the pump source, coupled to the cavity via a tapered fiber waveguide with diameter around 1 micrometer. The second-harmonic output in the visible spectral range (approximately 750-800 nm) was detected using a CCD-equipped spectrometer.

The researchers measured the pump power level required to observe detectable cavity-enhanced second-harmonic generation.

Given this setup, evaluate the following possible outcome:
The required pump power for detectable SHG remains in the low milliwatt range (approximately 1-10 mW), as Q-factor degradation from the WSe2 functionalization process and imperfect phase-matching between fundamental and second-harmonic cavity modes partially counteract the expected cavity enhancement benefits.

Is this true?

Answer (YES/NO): NO